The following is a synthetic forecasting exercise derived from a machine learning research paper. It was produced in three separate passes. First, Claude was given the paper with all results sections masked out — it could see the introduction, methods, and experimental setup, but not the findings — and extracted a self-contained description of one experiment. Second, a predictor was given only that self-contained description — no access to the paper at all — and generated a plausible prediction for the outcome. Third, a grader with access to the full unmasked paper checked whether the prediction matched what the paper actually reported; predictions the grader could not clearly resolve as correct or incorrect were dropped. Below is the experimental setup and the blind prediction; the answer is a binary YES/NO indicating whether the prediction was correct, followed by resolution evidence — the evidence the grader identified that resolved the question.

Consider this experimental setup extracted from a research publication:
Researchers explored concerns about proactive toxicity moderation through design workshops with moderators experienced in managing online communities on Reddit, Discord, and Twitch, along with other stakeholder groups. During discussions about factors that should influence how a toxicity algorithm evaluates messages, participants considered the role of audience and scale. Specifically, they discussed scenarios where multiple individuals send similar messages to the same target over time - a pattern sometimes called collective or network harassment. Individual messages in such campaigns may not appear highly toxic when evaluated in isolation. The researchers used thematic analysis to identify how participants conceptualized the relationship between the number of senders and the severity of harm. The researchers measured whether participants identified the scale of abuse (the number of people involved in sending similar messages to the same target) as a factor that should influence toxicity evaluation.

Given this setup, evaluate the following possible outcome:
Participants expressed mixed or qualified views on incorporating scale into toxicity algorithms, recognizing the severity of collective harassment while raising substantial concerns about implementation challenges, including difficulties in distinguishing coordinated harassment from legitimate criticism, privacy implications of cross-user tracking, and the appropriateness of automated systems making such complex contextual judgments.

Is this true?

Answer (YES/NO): NO